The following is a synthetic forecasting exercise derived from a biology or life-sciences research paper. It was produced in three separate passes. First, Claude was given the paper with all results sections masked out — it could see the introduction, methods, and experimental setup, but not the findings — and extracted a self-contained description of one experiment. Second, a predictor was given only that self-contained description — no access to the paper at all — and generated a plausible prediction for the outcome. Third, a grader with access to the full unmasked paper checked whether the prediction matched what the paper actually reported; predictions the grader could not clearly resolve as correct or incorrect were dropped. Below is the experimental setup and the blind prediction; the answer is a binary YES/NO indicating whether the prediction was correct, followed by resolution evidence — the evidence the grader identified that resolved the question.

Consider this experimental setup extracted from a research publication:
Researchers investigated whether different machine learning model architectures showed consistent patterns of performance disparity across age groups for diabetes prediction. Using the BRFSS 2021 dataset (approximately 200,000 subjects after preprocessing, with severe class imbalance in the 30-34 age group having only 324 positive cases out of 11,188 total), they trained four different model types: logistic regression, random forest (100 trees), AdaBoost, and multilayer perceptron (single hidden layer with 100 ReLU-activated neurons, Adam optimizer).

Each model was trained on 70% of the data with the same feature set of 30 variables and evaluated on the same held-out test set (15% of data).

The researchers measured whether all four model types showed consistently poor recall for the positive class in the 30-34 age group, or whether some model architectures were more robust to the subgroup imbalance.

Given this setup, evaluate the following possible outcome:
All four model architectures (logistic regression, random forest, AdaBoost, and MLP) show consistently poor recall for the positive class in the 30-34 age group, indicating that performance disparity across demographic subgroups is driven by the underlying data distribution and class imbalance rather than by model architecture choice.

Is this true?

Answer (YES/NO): YES